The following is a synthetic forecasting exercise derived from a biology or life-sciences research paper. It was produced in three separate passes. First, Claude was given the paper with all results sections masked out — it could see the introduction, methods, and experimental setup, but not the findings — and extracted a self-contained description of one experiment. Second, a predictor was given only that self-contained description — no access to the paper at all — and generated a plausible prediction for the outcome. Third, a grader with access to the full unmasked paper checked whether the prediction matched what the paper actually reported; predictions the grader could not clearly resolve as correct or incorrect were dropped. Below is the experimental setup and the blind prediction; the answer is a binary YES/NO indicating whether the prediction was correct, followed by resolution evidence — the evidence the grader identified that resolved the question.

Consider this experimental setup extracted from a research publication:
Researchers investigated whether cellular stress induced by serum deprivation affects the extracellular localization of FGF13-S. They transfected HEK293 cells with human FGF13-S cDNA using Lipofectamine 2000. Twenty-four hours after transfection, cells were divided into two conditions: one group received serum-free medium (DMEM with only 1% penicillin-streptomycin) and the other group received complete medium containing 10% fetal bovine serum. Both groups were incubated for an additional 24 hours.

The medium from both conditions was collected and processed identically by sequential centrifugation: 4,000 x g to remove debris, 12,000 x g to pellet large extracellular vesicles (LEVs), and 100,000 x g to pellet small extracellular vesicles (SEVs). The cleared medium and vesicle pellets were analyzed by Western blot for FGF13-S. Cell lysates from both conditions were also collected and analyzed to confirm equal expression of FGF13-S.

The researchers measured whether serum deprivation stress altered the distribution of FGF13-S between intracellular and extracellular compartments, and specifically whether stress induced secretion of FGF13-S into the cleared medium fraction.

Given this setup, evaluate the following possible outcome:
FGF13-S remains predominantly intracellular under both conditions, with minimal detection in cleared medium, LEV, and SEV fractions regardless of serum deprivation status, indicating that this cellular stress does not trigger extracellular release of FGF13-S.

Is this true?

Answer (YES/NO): NO